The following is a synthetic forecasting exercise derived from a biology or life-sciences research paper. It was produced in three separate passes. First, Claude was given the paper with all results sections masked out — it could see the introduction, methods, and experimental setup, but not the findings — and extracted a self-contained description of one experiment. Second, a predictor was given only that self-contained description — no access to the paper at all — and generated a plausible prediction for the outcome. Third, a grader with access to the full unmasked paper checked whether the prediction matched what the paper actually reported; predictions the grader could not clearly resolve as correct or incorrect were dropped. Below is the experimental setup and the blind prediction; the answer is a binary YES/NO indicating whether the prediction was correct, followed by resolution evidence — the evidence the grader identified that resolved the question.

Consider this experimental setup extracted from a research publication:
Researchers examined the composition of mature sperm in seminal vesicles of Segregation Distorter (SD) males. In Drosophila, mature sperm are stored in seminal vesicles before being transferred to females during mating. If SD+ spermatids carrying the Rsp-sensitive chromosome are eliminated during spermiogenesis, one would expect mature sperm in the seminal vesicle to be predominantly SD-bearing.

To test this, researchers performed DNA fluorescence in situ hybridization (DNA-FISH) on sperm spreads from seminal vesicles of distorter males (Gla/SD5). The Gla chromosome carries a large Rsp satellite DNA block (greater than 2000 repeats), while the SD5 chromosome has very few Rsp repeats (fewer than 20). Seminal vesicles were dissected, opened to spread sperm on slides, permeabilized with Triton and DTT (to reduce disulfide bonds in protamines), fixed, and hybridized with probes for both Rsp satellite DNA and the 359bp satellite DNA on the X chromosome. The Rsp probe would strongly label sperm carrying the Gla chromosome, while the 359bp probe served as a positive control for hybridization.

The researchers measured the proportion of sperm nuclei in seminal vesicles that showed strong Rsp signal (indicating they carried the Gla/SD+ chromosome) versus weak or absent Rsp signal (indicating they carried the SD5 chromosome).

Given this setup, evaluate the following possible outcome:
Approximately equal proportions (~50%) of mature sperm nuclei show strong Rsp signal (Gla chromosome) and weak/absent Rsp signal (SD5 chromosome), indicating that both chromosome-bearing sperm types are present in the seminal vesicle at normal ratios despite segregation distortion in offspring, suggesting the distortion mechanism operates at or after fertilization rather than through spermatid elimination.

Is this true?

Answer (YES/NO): NO